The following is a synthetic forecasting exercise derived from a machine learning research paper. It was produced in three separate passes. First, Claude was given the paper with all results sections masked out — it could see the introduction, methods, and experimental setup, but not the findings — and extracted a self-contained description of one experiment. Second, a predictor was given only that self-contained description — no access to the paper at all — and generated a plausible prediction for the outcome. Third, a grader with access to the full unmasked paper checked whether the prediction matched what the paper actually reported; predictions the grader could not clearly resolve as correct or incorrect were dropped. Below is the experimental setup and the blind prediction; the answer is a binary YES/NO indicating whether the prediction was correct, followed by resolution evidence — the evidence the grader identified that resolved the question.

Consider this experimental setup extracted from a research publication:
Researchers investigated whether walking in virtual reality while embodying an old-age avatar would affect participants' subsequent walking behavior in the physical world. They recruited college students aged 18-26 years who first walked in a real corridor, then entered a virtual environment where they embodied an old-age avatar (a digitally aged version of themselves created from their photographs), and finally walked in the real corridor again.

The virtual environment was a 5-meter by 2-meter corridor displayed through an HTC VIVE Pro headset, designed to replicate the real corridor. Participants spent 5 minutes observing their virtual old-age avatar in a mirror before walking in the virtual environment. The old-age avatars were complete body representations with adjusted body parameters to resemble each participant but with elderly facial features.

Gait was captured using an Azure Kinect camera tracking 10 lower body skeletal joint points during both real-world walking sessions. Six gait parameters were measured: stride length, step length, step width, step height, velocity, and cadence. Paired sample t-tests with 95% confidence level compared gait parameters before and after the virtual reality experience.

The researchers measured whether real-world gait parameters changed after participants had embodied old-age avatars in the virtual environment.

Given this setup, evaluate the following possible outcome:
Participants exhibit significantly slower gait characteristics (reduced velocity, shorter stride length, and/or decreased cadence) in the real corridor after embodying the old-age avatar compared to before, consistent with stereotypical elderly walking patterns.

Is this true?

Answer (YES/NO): YES